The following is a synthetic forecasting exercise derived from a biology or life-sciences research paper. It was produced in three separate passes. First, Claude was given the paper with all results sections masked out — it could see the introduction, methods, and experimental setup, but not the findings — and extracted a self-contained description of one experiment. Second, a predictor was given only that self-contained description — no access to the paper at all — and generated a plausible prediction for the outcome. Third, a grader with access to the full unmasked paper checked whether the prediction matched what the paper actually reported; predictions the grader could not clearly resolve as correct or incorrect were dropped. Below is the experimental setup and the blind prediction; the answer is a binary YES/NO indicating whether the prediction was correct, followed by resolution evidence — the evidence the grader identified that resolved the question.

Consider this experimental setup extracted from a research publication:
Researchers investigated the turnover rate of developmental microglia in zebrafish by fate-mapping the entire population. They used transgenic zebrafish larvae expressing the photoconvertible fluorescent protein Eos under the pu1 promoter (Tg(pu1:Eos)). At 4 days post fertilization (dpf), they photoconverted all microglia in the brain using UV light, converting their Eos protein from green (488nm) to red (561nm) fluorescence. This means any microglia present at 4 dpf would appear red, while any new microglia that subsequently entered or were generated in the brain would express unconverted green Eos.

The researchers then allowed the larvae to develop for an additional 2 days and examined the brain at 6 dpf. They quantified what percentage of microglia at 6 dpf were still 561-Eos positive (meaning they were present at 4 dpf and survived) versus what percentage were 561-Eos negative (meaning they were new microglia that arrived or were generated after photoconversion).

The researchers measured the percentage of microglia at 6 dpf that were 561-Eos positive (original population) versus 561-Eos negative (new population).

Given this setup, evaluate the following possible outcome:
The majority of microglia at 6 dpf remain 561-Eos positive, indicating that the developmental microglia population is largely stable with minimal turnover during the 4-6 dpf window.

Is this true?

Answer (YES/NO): NO